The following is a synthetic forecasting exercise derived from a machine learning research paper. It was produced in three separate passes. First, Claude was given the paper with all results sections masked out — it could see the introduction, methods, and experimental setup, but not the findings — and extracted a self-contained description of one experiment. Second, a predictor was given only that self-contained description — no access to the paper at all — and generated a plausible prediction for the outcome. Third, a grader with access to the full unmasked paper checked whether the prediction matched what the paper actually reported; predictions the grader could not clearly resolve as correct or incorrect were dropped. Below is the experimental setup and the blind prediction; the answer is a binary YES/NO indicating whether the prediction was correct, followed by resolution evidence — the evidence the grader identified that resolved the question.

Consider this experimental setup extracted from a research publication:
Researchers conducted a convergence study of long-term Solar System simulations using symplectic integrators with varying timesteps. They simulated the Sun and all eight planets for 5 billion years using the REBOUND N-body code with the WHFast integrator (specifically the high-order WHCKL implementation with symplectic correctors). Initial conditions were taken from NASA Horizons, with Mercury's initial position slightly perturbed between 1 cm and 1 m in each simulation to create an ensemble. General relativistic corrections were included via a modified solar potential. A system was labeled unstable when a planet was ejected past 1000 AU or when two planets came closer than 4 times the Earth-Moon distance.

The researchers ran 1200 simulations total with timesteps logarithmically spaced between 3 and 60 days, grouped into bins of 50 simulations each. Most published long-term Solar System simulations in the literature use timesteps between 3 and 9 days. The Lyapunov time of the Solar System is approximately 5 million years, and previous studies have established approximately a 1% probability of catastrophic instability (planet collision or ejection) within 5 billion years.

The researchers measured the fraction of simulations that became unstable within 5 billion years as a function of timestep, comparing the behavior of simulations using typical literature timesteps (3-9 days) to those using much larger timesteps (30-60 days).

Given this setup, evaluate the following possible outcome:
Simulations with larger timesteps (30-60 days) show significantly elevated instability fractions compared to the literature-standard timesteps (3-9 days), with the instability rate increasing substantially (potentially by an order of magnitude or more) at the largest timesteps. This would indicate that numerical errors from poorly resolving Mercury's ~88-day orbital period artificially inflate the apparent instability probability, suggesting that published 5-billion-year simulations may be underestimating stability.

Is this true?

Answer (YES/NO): NO